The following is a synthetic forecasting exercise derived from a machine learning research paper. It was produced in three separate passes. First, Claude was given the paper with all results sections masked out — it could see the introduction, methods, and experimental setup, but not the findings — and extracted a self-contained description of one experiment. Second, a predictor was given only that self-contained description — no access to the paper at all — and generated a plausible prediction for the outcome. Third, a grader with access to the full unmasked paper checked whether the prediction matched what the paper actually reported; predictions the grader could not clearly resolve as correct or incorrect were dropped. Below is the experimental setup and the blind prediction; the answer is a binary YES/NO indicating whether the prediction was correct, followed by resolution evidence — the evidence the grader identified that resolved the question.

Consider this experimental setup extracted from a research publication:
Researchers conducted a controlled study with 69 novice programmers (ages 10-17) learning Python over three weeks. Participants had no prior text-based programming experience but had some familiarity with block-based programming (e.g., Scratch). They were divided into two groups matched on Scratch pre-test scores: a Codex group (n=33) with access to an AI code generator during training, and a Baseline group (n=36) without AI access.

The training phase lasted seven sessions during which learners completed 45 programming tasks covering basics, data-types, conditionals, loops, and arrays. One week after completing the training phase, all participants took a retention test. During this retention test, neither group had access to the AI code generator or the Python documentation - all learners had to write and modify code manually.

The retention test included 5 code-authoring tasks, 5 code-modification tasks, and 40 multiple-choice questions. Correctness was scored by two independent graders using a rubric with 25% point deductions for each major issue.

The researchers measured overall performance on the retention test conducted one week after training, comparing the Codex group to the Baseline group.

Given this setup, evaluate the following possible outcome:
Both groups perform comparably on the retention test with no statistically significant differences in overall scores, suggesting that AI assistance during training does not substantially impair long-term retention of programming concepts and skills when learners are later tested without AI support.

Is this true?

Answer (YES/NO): YES